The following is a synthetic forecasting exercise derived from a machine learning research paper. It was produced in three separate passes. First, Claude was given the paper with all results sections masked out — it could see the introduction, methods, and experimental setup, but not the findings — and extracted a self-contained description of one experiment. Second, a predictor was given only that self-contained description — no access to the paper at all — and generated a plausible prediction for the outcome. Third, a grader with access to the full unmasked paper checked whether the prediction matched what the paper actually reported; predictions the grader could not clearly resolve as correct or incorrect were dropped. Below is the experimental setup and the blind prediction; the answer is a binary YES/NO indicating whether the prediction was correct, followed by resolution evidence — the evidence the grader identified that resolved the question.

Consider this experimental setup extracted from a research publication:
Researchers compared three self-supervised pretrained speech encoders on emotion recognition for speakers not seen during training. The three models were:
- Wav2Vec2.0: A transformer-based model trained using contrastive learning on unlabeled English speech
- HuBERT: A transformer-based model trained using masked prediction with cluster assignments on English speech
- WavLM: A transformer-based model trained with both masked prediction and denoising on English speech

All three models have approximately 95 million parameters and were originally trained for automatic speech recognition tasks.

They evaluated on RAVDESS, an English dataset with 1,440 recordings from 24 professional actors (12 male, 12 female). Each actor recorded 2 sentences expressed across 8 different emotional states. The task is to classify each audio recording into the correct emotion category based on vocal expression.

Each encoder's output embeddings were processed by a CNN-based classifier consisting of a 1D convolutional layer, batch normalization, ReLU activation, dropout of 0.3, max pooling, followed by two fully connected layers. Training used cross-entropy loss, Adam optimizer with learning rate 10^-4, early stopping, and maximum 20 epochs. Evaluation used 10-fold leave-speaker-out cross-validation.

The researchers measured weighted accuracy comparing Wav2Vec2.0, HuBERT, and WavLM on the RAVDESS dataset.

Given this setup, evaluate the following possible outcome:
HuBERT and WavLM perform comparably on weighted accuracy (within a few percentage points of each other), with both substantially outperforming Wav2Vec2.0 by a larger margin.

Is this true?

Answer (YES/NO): NO